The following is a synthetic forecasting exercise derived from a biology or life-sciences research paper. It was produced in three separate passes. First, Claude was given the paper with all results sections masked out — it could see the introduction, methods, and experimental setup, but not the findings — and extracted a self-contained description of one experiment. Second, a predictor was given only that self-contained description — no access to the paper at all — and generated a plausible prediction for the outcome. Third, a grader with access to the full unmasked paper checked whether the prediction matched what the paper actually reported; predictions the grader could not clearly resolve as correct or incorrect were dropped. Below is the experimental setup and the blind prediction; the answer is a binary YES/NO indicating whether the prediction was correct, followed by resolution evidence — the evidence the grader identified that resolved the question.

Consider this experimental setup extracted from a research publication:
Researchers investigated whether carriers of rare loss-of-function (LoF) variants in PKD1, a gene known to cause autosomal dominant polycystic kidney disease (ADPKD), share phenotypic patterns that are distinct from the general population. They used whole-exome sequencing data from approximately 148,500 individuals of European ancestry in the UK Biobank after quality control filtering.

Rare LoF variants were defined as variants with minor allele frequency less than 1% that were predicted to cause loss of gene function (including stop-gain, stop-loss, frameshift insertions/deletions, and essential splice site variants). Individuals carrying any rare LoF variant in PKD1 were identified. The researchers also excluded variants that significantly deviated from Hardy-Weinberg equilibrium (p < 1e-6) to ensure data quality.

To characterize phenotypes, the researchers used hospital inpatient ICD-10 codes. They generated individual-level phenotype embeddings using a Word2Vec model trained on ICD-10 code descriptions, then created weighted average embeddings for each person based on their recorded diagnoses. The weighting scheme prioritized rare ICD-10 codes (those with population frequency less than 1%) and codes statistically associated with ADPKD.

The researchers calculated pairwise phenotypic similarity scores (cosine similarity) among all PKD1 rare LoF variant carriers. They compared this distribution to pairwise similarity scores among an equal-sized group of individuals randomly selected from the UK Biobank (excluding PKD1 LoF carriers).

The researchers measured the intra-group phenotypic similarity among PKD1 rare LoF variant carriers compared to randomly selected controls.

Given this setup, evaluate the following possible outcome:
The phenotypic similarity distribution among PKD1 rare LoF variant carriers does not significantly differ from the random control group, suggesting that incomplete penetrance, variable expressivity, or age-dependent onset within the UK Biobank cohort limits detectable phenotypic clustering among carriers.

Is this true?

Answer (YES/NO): NO